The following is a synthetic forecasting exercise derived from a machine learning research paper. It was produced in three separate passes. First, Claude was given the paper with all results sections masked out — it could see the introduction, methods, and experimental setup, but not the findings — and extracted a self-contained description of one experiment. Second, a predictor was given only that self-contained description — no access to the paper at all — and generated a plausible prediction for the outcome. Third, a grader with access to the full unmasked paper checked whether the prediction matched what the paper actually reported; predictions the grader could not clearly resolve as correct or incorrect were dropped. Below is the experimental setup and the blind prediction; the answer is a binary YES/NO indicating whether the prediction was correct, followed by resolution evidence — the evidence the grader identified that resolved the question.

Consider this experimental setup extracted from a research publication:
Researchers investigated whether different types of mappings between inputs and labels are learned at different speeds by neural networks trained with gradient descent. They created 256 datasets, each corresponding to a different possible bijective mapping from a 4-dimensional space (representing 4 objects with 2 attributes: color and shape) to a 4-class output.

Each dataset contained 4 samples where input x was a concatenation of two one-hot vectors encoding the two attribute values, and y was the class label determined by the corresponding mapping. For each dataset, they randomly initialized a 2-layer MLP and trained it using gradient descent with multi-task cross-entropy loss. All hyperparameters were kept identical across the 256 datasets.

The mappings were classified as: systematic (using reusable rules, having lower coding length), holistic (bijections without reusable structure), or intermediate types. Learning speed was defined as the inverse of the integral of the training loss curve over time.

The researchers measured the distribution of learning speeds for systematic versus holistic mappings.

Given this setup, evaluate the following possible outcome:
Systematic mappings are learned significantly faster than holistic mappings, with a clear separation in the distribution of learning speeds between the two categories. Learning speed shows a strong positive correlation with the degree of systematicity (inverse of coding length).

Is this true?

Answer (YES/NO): YES